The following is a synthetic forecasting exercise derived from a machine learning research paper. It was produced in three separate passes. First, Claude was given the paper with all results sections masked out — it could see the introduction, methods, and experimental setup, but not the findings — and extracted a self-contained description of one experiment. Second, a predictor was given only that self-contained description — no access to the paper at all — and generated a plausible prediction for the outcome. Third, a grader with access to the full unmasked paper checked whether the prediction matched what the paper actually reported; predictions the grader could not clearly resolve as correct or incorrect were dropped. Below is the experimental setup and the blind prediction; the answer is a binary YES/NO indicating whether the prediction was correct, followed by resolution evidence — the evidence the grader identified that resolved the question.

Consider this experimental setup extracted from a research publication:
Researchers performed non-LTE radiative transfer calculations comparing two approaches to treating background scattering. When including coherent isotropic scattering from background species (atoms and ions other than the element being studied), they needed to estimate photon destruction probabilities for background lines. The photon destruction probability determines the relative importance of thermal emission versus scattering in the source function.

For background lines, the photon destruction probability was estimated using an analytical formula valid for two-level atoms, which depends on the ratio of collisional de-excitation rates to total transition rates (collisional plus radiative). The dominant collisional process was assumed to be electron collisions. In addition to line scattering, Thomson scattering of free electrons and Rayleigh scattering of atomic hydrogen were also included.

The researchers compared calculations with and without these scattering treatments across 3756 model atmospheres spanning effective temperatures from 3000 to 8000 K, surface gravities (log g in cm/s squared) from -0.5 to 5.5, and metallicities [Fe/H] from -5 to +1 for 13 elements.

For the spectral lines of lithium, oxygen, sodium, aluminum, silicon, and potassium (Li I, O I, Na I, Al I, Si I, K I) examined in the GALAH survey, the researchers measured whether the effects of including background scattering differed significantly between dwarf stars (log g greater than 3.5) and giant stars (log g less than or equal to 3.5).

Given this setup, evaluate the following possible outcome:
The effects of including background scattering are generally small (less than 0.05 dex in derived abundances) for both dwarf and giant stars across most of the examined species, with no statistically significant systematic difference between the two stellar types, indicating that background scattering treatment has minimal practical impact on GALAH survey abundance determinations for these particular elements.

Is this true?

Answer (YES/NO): YES